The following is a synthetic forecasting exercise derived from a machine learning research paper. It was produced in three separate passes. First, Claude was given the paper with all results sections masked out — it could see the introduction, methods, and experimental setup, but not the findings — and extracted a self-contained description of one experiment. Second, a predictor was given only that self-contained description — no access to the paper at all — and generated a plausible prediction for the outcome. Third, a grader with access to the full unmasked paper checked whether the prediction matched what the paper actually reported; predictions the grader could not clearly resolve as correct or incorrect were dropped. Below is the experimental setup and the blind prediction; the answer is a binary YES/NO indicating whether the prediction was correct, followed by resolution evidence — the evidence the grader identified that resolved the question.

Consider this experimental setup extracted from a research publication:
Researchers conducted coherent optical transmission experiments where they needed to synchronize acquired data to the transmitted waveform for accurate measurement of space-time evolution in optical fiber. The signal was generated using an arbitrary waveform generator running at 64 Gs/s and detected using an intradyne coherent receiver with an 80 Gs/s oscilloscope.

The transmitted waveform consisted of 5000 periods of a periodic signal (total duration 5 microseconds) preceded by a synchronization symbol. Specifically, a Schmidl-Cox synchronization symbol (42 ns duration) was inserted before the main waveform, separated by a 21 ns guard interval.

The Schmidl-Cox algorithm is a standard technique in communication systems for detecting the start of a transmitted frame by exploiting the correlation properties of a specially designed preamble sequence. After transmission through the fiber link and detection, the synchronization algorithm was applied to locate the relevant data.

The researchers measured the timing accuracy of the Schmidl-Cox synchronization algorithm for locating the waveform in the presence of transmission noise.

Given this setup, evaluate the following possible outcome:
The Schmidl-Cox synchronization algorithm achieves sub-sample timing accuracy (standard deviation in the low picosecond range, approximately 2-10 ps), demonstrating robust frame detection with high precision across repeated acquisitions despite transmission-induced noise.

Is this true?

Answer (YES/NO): NO